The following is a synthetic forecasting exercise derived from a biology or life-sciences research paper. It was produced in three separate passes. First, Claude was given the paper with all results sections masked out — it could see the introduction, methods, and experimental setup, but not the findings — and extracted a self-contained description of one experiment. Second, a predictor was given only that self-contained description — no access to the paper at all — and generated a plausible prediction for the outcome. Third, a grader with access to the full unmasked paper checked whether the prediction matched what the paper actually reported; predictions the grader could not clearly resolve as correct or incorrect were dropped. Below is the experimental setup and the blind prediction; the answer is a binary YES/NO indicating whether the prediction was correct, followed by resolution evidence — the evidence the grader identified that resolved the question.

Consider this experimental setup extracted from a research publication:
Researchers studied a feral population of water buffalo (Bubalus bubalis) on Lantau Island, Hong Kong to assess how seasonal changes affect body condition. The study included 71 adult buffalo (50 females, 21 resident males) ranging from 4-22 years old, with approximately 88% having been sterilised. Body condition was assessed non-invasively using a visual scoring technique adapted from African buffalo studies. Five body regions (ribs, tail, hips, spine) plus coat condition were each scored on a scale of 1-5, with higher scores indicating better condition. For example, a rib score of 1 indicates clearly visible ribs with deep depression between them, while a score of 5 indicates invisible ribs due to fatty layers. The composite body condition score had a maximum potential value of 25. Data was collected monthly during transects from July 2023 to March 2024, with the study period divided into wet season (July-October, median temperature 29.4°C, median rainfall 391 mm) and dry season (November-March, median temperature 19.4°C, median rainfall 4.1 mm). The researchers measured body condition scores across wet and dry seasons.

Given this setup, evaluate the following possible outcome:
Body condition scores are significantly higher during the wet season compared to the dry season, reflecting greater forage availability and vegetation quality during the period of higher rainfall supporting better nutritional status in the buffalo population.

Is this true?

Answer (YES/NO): YES